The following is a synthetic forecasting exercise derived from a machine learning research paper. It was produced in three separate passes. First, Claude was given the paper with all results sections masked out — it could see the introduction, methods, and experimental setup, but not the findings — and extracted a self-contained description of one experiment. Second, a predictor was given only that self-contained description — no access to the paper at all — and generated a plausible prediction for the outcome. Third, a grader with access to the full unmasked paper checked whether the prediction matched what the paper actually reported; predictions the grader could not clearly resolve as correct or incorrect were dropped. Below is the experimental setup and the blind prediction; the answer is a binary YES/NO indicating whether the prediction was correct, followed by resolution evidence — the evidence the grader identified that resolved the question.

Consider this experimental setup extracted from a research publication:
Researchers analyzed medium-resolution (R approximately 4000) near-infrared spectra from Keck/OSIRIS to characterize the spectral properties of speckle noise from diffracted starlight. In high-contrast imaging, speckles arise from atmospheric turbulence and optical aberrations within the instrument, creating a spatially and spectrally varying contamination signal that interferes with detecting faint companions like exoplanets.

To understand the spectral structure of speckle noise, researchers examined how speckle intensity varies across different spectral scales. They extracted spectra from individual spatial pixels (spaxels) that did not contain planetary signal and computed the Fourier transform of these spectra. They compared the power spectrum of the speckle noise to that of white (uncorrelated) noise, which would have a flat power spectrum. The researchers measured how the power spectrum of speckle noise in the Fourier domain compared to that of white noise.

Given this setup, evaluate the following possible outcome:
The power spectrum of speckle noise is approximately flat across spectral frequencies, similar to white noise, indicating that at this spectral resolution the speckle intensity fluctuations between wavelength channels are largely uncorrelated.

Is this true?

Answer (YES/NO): NO